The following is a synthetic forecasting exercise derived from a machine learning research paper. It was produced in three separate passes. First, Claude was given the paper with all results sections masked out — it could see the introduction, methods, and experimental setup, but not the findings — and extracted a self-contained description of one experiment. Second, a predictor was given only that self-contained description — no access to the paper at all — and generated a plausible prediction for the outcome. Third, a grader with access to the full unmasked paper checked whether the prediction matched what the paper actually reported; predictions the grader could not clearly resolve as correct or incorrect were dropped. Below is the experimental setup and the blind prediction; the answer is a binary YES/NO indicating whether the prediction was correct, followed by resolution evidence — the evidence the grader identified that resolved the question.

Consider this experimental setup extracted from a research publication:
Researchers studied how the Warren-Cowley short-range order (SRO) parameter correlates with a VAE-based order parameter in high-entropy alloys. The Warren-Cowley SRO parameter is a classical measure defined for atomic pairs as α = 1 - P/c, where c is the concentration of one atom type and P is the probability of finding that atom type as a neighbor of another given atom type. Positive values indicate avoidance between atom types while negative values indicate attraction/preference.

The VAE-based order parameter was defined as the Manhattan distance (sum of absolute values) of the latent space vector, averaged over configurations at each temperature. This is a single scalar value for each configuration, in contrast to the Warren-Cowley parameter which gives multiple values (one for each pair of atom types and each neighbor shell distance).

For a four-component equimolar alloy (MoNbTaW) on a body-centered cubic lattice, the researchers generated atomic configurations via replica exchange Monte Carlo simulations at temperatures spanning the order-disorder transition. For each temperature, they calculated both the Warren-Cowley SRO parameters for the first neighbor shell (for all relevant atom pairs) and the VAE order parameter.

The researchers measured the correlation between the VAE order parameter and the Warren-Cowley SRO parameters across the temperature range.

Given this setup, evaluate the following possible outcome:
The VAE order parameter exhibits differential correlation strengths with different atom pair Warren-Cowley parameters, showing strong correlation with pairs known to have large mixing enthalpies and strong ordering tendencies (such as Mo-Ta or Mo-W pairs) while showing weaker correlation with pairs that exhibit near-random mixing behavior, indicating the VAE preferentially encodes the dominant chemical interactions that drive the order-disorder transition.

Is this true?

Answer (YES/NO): NO